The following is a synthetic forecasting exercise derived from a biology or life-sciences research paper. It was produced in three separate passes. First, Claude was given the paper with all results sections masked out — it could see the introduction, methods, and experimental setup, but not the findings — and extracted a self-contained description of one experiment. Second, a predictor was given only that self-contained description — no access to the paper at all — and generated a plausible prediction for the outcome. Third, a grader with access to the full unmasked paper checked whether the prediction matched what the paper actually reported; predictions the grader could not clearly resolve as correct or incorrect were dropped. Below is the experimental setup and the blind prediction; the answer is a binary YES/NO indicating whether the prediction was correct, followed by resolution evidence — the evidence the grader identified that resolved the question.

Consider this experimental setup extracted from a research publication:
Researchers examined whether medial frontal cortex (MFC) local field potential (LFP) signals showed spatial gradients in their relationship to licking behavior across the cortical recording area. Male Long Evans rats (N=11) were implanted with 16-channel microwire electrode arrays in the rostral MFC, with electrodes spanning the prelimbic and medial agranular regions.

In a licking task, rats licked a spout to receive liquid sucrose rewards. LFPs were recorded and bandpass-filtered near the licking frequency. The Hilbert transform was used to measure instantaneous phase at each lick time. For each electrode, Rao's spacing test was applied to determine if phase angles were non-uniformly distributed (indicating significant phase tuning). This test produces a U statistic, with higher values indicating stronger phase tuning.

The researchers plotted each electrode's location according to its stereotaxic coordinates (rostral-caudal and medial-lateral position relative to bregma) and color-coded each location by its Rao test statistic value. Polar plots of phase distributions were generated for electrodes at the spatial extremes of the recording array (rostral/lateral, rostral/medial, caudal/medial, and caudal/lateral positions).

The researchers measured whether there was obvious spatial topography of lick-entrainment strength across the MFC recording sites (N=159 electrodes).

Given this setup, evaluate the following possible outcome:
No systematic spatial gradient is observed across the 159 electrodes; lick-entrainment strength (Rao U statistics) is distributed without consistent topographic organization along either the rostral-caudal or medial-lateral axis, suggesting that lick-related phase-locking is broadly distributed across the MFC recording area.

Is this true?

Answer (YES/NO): YES